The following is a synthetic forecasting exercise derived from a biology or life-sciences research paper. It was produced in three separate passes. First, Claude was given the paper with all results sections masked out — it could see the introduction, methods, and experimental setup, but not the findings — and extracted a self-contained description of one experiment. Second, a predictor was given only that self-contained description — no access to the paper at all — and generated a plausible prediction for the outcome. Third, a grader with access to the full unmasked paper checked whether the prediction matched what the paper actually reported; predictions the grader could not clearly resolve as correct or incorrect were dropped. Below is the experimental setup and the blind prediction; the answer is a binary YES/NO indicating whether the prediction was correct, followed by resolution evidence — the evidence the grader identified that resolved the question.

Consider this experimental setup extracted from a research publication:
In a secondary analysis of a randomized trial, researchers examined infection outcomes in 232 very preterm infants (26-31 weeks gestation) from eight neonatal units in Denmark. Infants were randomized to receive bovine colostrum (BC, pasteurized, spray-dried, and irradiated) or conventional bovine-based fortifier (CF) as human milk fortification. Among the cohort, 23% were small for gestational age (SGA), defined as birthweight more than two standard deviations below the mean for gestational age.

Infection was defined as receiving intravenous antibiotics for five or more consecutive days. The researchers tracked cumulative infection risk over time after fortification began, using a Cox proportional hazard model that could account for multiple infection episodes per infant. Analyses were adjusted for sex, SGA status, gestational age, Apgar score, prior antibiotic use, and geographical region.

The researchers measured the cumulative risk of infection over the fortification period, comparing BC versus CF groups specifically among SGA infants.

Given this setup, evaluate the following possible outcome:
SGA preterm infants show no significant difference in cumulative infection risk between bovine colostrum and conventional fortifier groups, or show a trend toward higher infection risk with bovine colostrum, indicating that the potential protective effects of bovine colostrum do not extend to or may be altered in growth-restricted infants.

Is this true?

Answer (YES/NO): NO